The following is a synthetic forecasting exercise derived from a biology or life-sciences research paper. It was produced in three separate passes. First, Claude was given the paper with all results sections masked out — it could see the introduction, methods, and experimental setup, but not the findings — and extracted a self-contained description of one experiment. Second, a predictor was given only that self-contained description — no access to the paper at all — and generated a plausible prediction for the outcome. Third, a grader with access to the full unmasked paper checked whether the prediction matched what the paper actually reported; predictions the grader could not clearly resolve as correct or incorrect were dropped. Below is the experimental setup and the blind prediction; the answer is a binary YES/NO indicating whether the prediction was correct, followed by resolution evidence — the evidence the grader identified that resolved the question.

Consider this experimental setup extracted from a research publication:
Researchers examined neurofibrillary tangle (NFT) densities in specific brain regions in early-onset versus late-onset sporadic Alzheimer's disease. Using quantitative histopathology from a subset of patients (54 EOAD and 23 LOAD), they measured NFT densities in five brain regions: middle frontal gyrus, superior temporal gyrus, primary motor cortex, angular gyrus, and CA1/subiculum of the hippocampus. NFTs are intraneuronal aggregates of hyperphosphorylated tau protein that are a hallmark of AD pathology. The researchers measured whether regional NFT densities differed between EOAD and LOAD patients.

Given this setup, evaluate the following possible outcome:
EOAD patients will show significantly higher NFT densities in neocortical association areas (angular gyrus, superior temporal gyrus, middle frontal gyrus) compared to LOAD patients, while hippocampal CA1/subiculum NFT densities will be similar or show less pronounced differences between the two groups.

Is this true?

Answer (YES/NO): YES